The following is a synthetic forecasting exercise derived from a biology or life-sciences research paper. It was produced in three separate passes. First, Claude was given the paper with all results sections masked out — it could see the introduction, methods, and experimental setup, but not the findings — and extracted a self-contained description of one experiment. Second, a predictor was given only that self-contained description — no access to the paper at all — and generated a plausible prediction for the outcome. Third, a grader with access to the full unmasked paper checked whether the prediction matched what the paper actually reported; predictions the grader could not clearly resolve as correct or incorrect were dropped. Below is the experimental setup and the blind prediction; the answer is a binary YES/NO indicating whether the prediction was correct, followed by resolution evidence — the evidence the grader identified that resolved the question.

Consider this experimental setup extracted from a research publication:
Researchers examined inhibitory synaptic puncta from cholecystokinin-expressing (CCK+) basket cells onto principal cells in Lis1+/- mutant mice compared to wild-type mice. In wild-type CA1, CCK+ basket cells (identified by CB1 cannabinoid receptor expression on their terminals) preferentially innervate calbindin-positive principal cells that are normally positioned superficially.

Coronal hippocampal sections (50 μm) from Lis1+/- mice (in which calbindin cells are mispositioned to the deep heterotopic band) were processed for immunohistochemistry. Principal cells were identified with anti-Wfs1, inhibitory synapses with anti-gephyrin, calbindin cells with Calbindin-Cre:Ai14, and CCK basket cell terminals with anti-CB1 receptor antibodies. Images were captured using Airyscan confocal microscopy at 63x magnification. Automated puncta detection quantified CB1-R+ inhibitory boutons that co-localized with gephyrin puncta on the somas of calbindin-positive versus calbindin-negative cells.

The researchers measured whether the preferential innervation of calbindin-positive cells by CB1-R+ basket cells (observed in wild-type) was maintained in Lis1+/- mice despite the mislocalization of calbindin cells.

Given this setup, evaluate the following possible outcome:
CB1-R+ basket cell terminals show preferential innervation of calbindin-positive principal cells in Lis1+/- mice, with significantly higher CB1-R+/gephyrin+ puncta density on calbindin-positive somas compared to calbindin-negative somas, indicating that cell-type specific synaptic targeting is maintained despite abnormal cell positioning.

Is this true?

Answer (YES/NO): NO